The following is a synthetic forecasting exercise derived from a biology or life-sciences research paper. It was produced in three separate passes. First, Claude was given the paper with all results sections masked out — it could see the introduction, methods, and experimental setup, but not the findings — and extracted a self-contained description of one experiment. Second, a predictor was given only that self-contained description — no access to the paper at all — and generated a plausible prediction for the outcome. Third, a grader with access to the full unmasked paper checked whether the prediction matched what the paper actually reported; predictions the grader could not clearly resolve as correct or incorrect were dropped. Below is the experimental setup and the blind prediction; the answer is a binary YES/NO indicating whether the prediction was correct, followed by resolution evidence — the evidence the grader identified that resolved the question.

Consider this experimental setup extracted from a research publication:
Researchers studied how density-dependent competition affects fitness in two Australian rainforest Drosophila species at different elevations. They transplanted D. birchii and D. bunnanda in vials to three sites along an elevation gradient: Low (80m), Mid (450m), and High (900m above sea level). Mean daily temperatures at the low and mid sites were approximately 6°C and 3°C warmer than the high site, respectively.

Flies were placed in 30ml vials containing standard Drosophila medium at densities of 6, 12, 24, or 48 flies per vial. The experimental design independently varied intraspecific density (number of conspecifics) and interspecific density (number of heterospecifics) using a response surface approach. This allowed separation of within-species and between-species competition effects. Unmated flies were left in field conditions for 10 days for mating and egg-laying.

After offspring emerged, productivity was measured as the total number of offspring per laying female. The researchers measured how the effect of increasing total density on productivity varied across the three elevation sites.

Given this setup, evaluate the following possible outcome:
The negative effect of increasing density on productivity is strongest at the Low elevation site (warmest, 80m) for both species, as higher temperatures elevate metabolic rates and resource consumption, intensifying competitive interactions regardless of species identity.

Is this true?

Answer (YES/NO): NO